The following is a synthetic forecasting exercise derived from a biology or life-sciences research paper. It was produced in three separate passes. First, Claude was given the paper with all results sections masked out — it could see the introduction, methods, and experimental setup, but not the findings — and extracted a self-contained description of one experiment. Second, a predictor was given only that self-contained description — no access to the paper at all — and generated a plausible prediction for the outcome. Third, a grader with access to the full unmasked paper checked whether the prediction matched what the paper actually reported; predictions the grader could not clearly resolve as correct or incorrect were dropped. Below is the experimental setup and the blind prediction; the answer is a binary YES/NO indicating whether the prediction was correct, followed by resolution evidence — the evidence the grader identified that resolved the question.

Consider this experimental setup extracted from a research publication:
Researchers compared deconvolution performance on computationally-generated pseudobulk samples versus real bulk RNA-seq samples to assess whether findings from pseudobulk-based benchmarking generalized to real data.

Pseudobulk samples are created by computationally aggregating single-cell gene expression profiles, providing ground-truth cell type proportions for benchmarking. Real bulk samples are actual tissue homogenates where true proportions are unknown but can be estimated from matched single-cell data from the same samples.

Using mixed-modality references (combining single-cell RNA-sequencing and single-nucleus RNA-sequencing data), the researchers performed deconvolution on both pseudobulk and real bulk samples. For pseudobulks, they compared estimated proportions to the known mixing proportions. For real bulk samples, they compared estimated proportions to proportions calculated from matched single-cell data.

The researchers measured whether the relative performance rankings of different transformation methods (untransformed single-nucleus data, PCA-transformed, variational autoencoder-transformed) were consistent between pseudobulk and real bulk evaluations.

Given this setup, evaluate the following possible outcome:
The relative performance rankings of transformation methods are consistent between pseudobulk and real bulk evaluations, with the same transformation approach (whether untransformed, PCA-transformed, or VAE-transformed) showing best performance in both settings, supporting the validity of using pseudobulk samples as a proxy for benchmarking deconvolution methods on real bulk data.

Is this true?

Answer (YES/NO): NO